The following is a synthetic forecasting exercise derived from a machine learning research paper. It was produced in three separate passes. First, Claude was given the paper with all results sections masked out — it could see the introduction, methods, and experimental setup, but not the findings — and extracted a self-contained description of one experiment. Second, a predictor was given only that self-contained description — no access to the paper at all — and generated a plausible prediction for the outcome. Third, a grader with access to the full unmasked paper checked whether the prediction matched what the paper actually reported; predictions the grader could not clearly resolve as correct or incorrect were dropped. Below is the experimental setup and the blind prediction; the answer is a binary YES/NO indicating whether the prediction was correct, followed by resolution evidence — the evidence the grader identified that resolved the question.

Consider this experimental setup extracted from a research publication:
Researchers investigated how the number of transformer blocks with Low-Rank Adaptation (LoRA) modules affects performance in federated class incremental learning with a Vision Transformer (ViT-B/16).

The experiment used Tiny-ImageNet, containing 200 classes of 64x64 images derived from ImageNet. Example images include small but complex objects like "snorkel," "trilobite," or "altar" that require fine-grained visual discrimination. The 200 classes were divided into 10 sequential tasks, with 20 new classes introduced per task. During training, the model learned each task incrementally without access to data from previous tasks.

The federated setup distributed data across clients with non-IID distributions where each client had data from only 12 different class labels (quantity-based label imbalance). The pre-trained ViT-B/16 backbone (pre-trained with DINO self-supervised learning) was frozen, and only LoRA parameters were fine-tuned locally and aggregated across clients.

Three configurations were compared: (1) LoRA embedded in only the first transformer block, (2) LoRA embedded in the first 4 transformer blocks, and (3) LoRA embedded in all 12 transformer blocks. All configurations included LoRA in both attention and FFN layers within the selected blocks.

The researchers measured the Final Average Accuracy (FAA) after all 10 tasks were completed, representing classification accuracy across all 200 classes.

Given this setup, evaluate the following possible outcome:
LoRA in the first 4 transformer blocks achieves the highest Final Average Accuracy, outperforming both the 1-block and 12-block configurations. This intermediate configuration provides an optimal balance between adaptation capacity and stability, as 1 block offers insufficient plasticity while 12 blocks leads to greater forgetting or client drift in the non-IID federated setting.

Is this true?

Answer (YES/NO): NO